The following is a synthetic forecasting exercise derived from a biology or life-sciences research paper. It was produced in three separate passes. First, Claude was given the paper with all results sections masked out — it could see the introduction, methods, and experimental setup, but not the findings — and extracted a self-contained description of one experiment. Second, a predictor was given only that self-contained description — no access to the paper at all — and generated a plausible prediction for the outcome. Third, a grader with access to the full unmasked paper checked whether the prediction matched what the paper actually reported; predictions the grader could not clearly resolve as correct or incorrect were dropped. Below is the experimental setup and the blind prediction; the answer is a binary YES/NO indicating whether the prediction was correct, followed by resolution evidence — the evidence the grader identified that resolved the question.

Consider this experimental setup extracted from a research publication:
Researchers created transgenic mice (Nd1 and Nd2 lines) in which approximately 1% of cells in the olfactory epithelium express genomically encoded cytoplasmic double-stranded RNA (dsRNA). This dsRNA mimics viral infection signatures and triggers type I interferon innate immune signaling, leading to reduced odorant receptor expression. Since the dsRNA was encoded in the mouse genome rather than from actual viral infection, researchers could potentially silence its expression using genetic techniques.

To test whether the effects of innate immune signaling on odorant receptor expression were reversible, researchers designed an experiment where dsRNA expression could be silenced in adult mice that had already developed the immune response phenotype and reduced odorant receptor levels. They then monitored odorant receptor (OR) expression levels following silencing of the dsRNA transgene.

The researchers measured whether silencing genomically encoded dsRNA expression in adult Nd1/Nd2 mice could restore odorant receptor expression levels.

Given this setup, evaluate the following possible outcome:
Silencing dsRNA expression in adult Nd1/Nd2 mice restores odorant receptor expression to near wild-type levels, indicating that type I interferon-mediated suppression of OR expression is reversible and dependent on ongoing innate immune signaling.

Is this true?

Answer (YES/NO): YES